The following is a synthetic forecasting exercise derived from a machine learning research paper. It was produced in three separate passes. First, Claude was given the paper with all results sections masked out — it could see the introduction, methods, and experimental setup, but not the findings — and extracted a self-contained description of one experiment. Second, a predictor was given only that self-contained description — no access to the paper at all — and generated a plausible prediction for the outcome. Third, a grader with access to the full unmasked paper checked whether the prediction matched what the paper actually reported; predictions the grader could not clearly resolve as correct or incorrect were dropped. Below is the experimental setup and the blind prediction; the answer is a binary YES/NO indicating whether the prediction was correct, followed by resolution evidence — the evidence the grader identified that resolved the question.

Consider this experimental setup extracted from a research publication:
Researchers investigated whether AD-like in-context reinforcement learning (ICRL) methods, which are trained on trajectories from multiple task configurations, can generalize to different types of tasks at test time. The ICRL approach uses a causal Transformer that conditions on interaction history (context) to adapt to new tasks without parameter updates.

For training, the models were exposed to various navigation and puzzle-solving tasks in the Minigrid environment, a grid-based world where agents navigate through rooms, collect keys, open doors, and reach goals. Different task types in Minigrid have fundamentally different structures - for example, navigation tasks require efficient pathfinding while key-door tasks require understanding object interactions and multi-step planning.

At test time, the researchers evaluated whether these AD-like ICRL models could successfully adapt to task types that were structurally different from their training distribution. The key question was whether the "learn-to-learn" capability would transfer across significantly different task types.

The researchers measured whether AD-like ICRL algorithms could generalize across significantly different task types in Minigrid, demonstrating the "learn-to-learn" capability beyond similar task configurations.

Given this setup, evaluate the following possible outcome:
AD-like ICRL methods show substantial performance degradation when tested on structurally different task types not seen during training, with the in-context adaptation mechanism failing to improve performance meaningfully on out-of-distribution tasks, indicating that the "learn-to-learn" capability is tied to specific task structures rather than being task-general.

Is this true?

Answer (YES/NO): NO